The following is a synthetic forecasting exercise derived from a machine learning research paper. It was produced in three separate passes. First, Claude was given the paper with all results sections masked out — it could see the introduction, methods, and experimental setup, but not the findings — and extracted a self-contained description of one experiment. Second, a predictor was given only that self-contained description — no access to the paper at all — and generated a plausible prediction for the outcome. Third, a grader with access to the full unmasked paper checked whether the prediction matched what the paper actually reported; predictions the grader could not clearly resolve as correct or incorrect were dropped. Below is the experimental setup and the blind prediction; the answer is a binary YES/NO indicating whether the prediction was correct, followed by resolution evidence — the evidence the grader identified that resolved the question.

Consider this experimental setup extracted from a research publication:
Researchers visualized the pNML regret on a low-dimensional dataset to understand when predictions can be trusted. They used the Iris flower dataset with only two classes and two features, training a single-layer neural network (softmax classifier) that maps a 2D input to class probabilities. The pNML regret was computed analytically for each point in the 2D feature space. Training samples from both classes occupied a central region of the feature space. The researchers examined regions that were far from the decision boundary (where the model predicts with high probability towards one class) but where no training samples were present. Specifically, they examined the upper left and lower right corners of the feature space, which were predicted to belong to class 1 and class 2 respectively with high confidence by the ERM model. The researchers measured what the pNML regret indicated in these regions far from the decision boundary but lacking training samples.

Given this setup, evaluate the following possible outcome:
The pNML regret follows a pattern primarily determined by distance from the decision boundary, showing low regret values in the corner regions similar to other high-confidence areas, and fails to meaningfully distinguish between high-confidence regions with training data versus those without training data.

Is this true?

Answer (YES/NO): YES